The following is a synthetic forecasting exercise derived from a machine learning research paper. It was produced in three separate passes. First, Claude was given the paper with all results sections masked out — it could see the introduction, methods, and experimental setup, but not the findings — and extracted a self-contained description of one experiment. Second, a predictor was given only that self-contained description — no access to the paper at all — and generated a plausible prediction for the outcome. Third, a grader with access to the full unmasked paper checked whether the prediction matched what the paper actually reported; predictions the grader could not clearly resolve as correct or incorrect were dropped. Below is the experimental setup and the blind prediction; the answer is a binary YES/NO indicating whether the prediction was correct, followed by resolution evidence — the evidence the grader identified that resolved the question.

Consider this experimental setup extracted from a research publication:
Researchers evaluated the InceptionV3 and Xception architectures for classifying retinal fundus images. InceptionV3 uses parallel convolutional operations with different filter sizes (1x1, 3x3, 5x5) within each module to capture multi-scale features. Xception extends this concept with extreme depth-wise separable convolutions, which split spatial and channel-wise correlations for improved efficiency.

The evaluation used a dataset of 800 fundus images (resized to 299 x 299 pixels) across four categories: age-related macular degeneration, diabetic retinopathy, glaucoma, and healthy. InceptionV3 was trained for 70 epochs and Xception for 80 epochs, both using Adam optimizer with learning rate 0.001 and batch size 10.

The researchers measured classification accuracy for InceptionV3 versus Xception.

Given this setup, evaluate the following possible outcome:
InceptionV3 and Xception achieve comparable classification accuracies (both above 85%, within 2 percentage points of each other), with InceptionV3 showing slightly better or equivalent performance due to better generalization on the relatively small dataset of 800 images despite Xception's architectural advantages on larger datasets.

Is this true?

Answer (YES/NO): NO